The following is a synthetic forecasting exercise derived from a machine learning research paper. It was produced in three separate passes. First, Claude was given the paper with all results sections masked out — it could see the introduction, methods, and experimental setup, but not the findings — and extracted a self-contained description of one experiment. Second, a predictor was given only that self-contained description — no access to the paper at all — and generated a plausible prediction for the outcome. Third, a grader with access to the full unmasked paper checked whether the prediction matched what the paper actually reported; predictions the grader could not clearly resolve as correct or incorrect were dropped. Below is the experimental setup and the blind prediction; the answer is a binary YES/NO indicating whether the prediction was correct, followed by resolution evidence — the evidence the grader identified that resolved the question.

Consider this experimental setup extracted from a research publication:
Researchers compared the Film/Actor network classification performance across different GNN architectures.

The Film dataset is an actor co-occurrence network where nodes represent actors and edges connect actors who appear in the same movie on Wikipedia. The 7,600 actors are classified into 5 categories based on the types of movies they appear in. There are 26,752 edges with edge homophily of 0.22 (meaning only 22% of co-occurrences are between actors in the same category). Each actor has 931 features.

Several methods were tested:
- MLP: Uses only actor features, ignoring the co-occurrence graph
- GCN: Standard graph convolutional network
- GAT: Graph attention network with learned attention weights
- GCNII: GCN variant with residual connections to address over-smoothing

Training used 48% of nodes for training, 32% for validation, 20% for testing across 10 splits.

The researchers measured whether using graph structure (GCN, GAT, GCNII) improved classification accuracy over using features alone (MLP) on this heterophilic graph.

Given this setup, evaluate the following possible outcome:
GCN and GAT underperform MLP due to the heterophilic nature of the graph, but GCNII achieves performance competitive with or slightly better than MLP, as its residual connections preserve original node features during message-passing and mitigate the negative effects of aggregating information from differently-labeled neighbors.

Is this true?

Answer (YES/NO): YES